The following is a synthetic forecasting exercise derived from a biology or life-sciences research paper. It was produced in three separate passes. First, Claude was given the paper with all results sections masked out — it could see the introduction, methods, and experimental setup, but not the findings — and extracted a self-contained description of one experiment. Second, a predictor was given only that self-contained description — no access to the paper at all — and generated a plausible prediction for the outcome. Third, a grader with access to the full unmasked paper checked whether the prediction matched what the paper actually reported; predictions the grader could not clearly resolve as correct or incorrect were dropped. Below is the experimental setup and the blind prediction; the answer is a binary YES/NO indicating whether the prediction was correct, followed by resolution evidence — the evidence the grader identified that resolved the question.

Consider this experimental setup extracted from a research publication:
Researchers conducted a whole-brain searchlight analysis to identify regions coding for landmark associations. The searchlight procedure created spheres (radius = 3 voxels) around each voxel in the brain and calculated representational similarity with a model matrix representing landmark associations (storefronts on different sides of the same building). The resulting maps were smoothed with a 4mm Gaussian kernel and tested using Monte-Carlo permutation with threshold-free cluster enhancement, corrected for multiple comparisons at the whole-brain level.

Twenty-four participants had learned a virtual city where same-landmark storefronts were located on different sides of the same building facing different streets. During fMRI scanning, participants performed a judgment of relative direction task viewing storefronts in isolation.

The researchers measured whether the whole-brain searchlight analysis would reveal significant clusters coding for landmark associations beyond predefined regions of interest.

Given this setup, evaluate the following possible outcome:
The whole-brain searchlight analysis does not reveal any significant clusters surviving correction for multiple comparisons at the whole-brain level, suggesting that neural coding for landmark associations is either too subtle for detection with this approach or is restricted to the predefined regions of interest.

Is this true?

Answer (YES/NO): YES